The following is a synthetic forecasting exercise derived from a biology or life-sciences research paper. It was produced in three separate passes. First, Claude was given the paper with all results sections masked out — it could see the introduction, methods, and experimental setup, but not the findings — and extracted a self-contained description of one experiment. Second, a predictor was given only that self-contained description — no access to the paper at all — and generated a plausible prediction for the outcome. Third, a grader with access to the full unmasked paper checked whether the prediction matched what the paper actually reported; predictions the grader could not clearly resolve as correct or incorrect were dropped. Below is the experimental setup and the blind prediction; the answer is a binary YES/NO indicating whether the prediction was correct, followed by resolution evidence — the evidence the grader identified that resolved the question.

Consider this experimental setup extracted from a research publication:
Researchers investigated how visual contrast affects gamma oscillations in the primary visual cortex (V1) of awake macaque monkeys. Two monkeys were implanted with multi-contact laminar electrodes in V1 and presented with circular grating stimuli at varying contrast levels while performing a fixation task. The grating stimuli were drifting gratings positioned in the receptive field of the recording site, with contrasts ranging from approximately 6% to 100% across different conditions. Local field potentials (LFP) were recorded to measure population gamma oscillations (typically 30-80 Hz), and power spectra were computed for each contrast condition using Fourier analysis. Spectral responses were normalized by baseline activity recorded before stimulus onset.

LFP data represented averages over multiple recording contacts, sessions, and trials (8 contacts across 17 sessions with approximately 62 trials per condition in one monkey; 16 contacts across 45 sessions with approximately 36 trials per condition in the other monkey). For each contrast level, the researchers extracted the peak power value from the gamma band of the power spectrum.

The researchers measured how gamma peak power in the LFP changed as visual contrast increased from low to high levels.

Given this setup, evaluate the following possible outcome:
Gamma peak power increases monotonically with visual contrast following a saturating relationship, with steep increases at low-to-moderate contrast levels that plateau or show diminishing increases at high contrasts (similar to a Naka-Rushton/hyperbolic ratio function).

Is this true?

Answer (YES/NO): NO